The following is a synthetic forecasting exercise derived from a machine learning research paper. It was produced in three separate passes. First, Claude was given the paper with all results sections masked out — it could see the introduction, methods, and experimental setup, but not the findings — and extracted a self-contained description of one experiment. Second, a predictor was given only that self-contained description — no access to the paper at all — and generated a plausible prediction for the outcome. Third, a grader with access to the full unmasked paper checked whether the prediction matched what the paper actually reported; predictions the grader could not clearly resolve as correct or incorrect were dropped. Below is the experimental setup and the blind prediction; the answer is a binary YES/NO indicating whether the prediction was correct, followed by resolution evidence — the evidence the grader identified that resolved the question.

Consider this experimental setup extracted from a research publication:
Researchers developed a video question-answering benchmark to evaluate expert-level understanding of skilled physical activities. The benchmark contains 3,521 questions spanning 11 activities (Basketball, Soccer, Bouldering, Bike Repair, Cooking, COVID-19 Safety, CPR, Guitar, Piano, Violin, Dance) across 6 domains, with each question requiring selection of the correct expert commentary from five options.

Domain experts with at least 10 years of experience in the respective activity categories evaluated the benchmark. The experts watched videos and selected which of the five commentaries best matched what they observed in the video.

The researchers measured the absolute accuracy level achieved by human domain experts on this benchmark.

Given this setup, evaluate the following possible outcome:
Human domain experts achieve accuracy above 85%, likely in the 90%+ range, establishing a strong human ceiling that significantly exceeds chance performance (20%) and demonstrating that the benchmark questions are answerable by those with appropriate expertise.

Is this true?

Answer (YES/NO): NO